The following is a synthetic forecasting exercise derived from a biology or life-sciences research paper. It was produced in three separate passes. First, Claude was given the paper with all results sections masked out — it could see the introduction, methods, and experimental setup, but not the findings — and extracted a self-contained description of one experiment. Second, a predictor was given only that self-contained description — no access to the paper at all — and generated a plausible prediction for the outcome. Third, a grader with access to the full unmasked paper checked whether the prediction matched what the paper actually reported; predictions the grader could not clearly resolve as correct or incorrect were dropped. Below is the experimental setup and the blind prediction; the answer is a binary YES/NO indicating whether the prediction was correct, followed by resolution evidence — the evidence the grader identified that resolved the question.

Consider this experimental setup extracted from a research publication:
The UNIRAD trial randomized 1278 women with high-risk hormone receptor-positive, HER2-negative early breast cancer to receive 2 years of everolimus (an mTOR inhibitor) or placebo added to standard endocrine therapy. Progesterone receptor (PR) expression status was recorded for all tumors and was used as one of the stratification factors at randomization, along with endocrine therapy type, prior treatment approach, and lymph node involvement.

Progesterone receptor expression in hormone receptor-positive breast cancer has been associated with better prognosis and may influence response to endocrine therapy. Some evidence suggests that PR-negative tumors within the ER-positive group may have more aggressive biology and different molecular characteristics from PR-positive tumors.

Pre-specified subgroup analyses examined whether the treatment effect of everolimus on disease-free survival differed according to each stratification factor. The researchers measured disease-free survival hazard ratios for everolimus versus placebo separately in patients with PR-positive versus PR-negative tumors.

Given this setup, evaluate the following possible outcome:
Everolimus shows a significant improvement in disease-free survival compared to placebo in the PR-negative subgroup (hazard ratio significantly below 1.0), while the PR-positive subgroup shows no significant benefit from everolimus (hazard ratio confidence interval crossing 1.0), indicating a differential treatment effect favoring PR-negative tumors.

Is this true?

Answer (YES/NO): NO